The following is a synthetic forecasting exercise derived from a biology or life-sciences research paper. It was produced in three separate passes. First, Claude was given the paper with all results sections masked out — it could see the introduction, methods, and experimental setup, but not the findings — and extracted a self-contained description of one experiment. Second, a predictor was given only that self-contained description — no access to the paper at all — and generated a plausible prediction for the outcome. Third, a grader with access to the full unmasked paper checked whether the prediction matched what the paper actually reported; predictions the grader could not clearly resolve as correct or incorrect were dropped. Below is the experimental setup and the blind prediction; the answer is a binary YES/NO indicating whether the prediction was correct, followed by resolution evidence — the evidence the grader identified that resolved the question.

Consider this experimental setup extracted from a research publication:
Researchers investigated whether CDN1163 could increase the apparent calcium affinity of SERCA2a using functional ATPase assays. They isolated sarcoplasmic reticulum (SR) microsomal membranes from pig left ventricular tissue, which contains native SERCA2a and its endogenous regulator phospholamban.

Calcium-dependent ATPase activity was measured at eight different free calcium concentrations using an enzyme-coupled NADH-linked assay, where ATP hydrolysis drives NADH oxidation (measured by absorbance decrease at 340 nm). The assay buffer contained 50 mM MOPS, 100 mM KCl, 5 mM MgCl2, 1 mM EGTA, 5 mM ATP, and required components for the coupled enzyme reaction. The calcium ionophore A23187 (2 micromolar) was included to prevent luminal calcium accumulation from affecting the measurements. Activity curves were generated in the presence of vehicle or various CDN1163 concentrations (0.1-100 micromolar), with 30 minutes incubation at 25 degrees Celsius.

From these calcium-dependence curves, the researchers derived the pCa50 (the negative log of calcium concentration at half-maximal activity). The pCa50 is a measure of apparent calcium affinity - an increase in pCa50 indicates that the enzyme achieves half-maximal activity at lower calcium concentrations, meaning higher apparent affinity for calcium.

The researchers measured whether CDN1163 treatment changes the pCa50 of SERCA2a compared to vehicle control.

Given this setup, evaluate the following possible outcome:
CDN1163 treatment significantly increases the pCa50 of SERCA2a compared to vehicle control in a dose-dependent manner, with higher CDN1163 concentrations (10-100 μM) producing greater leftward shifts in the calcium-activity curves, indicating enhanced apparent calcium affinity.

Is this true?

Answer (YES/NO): NO